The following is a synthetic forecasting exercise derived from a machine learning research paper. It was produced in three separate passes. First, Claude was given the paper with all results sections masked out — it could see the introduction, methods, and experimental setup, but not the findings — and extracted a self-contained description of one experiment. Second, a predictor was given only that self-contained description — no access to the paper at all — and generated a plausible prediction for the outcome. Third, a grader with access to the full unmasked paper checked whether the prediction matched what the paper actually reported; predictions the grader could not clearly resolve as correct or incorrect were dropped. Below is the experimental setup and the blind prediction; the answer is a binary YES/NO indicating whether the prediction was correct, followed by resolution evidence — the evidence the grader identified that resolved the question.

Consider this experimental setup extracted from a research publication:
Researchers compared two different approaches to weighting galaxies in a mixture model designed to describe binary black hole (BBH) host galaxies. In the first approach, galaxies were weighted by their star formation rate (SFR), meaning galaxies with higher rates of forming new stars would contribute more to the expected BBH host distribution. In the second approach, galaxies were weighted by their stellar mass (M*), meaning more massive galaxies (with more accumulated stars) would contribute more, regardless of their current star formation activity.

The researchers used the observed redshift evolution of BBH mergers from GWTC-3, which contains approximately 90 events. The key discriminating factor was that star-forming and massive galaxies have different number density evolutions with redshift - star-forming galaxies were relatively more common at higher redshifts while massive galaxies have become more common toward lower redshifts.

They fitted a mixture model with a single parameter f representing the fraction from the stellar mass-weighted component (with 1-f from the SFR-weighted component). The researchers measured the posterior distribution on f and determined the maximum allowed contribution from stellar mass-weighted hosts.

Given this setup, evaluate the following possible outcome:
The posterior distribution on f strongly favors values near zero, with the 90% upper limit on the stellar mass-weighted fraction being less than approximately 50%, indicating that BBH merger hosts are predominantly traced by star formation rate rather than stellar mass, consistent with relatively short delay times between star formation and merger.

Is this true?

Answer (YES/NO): NO